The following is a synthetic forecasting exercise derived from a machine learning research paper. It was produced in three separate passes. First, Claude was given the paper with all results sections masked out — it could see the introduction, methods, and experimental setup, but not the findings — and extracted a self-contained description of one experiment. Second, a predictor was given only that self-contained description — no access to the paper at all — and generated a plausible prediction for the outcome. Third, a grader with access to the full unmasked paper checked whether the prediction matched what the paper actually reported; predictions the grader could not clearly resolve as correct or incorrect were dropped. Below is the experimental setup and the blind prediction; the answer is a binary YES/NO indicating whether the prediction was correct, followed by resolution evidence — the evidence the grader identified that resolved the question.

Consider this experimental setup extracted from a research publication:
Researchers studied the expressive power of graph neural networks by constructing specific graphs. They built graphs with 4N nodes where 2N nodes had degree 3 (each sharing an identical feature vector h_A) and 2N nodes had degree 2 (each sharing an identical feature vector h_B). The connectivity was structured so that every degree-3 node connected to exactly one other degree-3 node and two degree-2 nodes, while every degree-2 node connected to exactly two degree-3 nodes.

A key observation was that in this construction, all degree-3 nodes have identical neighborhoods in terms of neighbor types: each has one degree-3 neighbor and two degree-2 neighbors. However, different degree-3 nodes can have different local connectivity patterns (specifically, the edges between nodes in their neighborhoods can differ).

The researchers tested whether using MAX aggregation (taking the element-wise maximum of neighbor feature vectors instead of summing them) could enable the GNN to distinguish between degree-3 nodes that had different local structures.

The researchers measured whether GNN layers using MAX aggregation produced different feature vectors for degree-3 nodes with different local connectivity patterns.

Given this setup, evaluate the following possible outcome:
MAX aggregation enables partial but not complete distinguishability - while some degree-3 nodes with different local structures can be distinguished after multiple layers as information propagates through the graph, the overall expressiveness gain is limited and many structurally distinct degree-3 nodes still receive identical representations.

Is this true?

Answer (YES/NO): NO